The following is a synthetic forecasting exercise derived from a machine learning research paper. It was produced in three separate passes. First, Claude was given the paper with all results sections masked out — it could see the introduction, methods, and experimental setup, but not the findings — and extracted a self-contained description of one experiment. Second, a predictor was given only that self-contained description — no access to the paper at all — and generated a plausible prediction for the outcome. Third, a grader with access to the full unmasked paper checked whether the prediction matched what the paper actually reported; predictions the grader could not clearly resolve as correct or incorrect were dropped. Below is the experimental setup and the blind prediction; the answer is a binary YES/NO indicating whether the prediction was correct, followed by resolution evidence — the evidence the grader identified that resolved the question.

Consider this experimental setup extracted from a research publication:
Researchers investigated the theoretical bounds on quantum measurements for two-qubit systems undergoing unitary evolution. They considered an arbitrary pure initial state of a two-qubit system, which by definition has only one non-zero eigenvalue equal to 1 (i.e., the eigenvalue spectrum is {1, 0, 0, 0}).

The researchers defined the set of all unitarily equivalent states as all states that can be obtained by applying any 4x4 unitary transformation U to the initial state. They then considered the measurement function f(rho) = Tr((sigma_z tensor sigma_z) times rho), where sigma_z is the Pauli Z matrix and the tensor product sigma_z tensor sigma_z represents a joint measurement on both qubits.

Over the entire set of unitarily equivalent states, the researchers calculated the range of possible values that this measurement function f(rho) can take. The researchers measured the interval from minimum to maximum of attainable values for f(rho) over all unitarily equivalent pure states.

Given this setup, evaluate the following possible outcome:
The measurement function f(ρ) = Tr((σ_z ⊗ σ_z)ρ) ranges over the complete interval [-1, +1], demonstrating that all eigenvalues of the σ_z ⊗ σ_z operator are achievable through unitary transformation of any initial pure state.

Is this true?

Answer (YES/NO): YES